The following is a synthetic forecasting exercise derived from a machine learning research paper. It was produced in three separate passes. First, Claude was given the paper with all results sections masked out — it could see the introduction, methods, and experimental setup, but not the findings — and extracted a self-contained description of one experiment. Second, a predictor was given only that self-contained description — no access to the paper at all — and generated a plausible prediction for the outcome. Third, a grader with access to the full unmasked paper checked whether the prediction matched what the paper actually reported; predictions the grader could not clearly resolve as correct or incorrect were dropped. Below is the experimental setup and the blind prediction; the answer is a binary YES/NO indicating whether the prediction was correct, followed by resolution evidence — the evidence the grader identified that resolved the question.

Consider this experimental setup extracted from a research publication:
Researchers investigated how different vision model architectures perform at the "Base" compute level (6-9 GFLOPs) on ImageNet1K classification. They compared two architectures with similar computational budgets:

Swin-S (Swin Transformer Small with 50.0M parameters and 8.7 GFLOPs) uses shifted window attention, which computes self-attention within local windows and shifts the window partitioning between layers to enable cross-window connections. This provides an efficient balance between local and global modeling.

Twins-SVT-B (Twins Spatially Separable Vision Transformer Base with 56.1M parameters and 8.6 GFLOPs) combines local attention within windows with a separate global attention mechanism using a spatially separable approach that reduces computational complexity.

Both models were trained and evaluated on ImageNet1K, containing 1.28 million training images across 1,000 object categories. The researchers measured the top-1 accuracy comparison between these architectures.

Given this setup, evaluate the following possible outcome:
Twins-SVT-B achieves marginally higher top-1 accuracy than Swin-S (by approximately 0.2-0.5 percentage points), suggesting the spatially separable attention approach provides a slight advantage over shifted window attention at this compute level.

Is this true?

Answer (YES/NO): NO